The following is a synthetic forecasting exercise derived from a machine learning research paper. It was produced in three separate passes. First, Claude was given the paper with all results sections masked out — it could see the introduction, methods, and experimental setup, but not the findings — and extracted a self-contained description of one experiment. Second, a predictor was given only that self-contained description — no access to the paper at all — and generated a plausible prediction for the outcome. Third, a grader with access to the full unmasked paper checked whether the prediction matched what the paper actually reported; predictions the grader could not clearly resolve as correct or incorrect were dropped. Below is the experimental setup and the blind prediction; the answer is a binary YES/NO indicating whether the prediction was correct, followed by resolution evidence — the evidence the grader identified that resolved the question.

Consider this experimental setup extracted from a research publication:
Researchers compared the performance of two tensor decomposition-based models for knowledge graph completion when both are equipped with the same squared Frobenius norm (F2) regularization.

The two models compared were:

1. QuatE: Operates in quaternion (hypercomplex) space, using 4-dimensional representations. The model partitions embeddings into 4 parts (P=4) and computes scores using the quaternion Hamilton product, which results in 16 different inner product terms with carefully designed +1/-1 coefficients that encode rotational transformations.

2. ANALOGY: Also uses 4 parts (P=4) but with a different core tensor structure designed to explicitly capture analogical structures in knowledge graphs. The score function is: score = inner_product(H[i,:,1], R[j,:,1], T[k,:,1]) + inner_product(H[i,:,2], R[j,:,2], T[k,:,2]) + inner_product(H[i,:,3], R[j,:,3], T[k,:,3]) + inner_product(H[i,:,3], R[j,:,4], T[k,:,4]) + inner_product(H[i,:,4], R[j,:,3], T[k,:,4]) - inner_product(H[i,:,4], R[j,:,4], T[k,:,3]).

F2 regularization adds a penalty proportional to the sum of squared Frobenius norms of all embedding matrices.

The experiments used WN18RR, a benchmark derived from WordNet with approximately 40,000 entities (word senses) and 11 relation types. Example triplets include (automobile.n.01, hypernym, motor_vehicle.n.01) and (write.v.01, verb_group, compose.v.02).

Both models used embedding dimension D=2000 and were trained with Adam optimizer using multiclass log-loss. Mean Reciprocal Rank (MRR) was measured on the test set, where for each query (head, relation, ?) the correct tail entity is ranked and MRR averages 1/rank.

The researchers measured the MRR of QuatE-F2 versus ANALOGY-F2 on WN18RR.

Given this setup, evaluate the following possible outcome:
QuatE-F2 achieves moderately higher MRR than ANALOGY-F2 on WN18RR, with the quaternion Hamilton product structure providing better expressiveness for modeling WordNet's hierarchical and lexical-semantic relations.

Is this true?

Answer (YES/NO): NO